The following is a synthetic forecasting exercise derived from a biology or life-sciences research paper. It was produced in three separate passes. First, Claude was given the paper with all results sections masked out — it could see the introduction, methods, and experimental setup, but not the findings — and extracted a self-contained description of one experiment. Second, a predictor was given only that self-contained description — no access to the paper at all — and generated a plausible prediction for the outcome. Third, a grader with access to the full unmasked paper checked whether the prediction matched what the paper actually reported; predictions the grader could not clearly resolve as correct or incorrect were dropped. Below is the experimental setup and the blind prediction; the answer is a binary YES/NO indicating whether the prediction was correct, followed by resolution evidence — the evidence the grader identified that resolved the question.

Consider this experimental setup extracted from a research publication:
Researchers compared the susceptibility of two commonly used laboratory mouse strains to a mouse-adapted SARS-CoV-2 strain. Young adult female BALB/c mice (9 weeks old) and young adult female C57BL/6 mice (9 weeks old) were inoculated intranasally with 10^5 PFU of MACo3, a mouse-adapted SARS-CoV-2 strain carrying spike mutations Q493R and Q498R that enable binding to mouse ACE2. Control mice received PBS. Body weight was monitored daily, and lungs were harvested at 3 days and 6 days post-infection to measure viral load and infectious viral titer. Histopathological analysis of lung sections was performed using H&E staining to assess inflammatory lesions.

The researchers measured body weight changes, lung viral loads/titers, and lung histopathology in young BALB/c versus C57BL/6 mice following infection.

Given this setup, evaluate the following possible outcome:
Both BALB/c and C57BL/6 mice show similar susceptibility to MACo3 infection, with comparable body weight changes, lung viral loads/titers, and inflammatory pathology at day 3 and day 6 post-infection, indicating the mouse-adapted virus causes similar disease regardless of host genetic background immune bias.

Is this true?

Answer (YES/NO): NO